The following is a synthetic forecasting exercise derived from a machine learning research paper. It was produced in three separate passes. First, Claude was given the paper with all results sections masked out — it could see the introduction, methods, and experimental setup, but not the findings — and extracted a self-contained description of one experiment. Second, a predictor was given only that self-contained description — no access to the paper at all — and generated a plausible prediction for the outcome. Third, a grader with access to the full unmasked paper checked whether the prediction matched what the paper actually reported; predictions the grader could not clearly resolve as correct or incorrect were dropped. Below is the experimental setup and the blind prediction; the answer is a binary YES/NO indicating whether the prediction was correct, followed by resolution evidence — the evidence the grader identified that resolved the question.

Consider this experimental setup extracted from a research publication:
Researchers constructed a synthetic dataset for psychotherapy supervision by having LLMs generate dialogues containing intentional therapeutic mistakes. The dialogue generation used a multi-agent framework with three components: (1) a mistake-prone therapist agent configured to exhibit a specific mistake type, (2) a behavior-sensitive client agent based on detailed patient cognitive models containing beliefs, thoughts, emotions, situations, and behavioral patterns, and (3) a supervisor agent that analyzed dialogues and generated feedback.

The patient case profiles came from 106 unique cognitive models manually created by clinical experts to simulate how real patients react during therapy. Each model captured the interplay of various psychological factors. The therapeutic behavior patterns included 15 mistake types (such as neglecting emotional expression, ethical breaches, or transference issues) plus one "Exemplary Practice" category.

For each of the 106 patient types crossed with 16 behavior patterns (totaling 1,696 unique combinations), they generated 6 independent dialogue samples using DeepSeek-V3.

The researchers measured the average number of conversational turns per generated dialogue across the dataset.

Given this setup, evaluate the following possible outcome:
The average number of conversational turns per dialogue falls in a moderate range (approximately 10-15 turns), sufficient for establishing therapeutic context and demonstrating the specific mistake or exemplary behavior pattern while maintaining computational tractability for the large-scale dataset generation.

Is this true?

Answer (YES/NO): YES